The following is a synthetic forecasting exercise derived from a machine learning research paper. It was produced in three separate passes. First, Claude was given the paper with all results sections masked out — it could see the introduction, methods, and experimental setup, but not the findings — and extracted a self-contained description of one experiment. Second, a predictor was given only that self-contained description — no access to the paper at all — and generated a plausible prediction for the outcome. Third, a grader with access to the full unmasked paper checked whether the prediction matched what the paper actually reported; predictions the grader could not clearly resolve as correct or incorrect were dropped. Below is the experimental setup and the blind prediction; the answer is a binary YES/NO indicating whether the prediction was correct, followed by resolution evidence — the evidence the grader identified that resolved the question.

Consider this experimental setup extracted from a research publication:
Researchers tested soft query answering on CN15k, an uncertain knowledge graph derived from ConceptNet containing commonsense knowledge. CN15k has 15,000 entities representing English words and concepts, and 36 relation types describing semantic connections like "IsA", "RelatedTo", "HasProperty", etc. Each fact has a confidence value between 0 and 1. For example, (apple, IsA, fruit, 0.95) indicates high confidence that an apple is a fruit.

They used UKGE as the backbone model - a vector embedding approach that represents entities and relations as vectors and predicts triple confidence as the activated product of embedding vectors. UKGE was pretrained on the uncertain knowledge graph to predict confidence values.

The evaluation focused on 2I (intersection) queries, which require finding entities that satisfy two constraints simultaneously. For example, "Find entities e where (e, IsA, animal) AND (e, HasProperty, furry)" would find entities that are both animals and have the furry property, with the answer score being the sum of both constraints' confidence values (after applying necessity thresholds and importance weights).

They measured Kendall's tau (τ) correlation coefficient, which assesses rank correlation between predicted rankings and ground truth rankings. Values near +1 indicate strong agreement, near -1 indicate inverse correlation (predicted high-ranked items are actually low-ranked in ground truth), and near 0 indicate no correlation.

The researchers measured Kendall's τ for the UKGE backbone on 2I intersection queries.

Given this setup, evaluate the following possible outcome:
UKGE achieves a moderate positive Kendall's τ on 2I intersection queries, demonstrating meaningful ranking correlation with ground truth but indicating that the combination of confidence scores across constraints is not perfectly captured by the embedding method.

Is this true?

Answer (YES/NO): NO